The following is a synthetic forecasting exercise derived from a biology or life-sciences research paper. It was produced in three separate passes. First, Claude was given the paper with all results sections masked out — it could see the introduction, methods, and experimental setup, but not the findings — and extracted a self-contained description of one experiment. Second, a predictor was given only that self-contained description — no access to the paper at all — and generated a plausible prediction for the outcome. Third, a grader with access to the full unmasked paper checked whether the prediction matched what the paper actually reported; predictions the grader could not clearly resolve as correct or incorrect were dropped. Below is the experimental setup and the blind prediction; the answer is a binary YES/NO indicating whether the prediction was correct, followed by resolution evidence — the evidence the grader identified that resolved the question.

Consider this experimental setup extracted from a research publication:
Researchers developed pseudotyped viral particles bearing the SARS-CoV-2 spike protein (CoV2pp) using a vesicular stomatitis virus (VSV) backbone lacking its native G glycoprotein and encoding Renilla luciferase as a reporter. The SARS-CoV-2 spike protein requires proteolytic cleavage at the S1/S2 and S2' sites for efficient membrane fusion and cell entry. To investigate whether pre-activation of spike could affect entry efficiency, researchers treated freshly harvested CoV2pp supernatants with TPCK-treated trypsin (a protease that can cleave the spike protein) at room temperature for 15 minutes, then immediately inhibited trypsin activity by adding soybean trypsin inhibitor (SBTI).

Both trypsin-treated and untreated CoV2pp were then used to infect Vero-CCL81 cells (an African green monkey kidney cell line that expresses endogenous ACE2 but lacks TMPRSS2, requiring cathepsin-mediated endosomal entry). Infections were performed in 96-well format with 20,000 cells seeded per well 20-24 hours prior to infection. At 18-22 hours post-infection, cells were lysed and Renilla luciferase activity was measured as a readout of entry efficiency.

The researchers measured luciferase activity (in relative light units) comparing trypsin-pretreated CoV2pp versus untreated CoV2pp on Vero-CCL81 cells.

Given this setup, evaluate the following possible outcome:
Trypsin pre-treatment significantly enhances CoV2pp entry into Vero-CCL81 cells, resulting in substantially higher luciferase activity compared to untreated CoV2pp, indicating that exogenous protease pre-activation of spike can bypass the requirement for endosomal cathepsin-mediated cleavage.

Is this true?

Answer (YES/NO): YES